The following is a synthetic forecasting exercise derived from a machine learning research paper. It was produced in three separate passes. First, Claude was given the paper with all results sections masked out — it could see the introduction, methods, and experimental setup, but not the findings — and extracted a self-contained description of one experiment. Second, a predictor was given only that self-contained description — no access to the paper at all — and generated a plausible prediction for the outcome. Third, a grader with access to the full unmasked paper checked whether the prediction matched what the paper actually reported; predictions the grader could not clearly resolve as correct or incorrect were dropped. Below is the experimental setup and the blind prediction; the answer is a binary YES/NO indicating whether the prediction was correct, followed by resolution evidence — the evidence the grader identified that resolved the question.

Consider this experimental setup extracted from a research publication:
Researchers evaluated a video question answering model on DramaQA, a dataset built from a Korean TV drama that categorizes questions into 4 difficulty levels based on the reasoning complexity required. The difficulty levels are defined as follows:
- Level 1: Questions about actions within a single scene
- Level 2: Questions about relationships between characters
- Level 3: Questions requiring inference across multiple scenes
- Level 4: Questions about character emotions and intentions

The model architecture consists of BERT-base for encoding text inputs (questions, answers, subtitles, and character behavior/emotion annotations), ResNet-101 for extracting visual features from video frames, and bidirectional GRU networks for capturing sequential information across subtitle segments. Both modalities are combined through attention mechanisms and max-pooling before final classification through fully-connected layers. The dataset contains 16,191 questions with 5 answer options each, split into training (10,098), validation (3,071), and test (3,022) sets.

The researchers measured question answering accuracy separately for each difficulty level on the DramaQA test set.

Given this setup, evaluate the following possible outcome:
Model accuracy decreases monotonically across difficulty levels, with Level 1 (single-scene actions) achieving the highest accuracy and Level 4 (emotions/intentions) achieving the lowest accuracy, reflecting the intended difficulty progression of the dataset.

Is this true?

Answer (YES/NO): NO